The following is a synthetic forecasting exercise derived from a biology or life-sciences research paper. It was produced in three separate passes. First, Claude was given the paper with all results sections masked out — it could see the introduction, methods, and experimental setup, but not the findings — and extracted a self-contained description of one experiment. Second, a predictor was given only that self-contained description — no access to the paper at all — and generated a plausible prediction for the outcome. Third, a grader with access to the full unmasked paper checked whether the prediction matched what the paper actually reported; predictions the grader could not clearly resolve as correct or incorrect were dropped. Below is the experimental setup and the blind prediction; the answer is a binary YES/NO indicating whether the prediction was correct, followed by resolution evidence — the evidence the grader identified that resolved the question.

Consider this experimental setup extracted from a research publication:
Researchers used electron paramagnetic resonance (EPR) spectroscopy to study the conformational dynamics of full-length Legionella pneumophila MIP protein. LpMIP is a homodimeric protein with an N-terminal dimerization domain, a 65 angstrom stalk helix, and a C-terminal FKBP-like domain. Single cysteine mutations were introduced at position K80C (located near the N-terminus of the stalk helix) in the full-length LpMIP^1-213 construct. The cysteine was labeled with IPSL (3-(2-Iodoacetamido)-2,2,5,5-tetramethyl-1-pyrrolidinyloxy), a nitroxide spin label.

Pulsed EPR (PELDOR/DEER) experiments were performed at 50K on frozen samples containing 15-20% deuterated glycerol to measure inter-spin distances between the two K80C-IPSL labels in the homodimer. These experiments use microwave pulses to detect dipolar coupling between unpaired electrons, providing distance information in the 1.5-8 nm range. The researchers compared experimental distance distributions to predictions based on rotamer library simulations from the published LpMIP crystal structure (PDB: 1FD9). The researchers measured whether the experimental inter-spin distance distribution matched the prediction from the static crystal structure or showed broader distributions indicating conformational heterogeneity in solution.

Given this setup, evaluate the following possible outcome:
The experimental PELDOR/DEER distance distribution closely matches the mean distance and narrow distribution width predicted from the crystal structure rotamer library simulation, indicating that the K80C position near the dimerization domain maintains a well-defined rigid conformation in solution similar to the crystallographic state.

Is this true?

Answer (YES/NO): NO